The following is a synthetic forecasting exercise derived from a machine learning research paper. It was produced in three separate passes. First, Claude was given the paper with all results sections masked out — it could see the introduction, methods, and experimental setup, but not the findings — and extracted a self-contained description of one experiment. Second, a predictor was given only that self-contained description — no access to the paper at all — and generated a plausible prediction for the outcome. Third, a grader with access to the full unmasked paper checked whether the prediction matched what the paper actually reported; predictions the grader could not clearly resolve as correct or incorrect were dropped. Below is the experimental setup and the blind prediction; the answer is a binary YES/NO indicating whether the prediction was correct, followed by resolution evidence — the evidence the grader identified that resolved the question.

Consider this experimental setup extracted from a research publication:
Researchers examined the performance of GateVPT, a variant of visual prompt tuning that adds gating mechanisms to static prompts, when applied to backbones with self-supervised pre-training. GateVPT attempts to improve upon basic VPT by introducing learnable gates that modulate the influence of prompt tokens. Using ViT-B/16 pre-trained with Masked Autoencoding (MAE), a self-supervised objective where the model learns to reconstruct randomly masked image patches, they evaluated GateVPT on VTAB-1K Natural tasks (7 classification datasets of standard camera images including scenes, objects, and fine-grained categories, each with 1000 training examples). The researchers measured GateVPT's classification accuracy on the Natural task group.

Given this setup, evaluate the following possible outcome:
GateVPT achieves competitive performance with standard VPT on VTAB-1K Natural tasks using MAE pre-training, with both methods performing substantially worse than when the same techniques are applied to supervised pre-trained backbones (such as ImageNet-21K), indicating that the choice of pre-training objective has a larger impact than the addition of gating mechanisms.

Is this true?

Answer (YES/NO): NO